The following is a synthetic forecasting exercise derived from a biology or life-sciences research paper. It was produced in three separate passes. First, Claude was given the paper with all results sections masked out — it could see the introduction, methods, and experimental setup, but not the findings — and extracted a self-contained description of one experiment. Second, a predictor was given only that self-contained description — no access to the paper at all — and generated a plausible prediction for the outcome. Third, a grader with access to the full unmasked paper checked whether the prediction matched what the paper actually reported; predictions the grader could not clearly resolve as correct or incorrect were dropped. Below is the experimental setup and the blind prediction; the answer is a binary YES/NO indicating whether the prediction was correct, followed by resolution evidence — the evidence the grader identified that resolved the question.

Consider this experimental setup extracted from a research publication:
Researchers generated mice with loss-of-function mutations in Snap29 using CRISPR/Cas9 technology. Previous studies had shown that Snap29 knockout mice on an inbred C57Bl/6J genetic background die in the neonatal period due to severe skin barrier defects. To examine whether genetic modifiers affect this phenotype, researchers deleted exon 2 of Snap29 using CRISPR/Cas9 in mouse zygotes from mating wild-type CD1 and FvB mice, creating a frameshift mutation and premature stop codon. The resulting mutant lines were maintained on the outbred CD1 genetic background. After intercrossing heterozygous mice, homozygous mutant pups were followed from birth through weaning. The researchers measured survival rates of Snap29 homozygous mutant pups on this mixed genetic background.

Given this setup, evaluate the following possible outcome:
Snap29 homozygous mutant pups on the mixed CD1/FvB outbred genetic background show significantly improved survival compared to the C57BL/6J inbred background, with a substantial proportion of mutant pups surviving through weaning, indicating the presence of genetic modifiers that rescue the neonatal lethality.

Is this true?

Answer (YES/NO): YES